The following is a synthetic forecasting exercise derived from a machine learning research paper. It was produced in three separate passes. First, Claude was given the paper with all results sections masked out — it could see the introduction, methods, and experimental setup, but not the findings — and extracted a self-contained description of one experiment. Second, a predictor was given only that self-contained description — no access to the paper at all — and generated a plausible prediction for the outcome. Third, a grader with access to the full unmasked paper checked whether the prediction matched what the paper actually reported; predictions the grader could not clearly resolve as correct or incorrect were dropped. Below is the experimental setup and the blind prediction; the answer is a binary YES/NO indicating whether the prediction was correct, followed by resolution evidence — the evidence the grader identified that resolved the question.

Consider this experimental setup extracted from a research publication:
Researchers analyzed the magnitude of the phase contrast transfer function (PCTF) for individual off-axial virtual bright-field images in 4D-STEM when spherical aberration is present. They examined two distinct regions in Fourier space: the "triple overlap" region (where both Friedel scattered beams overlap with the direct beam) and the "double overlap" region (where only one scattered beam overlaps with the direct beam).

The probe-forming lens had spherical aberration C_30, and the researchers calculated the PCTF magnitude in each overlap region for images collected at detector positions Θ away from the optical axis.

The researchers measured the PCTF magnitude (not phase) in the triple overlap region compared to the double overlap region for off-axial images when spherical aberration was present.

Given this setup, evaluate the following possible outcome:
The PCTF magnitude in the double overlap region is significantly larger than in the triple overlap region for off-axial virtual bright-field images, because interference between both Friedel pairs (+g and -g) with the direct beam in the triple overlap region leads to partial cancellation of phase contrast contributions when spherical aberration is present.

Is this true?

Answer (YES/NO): NO